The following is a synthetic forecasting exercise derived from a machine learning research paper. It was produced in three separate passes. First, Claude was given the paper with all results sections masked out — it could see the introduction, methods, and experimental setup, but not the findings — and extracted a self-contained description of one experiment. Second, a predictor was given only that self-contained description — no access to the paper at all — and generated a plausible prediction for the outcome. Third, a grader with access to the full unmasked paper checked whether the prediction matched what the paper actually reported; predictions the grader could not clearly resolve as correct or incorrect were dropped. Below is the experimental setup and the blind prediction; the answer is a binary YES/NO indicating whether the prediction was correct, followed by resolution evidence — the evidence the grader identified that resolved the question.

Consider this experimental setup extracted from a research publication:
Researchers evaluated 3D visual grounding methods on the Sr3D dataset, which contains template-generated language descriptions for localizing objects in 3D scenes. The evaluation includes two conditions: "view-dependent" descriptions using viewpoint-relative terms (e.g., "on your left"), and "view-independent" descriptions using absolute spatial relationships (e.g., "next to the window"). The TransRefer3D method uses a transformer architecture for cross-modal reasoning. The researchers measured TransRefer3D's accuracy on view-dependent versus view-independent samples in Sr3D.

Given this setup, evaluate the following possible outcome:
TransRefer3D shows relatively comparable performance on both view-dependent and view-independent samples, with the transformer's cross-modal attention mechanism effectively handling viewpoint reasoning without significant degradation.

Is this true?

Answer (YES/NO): NO